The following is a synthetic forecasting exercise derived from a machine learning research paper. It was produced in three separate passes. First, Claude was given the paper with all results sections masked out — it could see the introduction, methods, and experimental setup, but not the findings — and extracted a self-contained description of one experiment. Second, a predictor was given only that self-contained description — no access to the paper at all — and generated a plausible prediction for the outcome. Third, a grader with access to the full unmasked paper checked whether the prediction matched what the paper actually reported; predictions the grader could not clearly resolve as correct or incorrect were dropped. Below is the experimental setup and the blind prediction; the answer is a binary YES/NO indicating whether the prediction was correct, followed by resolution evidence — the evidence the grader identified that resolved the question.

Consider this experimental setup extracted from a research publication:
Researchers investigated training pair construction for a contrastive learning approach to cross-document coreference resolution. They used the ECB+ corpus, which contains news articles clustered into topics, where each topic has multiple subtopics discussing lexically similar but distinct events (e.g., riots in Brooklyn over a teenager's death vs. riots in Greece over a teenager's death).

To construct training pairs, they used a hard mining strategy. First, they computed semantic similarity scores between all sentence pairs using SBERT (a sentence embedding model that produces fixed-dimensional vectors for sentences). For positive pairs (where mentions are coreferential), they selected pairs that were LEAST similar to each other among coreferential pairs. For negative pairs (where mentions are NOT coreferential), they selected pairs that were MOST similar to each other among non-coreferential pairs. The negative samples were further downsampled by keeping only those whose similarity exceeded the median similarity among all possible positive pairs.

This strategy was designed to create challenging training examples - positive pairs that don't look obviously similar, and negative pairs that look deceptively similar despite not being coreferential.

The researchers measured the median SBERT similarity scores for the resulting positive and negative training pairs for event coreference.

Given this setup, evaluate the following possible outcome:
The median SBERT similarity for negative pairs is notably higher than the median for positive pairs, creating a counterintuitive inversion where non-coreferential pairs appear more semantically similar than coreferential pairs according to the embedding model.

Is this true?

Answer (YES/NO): YES